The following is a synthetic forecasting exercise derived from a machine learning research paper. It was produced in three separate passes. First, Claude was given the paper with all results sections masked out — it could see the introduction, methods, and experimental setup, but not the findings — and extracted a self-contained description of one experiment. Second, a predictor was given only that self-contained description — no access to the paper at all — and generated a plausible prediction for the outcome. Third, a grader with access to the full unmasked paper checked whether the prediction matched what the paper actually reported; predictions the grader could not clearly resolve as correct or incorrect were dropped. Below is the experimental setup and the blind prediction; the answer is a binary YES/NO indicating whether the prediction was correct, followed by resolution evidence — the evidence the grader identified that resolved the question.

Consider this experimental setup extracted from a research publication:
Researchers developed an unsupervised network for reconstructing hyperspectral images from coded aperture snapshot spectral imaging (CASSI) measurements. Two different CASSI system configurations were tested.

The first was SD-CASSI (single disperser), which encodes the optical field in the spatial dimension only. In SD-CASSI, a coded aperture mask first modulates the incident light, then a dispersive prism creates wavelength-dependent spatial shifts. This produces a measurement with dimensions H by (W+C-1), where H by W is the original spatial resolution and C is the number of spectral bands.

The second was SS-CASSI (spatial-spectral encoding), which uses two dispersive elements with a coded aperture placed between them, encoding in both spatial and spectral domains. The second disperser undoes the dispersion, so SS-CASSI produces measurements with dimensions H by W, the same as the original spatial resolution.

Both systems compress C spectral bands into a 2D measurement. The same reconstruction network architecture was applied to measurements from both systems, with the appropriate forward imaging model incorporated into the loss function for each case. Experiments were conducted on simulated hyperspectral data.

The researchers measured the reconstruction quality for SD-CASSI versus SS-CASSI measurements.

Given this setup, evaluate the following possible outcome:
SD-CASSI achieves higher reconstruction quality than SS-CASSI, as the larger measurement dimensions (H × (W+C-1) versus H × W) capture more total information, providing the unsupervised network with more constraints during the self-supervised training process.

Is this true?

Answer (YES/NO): NO